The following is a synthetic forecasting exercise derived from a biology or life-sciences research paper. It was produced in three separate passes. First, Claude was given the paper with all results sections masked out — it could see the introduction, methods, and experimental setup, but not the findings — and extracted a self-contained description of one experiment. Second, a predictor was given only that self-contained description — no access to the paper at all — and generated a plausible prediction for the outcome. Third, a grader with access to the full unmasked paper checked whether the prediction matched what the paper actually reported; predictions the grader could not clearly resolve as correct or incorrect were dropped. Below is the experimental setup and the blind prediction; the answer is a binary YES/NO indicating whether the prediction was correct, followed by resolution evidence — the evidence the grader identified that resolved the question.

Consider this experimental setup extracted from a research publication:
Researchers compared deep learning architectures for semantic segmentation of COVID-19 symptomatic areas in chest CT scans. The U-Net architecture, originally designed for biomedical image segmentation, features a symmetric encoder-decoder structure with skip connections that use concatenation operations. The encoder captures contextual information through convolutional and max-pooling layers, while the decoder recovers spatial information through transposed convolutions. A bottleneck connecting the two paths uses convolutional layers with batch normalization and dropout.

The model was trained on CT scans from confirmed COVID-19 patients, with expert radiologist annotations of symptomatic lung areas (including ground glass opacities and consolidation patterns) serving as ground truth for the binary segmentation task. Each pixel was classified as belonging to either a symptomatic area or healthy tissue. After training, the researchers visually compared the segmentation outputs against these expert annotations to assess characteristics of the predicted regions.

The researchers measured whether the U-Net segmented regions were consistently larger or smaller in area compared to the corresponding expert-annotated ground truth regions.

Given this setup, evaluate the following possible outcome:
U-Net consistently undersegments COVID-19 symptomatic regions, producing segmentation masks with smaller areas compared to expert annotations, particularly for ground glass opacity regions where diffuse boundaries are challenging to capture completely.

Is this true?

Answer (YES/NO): YES